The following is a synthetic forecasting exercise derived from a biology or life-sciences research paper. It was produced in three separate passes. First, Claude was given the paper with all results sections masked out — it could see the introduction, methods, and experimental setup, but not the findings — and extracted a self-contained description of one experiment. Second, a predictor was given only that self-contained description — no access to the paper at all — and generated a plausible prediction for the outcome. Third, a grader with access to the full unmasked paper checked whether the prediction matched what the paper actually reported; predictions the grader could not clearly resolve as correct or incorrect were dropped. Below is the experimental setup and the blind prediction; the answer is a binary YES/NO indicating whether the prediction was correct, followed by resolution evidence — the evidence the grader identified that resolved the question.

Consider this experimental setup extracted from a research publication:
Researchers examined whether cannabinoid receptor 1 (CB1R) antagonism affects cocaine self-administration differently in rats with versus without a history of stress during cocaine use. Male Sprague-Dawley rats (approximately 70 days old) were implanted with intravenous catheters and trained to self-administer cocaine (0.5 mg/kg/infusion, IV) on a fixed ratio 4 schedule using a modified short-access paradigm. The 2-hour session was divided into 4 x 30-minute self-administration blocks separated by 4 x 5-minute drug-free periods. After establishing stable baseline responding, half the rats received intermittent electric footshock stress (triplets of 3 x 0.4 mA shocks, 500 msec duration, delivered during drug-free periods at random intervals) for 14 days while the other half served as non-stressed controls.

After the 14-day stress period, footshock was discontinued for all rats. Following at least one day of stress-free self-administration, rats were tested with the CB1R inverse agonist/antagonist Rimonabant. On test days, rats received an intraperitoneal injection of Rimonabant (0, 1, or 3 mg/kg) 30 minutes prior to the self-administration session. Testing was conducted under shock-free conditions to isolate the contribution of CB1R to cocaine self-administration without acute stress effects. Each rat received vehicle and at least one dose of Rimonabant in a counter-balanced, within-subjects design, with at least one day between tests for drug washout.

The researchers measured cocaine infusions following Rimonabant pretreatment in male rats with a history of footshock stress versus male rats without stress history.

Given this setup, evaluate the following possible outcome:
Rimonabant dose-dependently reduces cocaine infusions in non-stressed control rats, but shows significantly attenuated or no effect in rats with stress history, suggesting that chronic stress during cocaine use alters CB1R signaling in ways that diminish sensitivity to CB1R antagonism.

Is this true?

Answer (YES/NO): NO